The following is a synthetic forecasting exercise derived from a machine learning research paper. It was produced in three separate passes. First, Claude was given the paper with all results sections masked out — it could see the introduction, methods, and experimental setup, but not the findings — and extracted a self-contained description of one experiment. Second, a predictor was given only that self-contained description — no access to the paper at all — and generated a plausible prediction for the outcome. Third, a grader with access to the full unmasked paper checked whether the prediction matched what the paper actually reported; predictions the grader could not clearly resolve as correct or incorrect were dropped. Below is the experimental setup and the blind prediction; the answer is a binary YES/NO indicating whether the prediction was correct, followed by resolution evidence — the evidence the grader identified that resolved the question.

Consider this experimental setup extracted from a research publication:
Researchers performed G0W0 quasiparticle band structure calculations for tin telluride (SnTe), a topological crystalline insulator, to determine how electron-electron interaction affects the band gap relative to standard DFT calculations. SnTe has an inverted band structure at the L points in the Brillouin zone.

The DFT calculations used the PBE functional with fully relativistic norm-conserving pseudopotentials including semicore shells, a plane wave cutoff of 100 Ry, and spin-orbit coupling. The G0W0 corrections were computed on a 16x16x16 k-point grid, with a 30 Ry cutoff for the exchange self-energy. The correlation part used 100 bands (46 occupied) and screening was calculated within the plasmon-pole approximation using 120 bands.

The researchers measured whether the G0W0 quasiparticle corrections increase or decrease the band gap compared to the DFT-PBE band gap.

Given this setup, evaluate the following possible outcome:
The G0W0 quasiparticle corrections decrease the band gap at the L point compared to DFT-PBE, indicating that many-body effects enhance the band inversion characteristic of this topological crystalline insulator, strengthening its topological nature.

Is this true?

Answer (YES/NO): NO